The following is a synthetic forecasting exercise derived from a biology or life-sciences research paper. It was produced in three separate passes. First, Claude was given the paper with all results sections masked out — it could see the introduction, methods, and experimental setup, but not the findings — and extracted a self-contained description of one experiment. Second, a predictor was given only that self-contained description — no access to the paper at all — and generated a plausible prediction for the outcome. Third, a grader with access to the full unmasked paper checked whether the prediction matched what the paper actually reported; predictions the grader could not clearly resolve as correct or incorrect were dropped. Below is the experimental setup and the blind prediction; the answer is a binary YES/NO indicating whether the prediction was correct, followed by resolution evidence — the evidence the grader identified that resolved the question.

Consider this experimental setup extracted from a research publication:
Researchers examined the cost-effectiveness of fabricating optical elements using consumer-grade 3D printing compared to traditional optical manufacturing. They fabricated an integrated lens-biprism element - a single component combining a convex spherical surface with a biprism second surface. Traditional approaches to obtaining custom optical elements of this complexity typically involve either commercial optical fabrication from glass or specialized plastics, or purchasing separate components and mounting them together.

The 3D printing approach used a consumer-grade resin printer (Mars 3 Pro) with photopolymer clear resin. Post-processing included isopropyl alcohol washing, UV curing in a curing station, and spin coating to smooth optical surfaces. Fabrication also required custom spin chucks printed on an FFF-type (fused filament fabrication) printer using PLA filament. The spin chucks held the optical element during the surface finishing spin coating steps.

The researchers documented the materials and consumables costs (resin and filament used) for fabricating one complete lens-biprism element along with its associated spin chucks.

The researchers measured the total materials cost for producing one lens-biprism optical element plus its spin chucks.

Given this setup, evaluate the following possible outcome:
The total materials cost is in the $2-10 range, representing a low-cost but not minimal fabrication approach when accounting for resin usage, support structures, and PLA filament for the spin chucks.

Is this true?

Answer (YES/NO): YES